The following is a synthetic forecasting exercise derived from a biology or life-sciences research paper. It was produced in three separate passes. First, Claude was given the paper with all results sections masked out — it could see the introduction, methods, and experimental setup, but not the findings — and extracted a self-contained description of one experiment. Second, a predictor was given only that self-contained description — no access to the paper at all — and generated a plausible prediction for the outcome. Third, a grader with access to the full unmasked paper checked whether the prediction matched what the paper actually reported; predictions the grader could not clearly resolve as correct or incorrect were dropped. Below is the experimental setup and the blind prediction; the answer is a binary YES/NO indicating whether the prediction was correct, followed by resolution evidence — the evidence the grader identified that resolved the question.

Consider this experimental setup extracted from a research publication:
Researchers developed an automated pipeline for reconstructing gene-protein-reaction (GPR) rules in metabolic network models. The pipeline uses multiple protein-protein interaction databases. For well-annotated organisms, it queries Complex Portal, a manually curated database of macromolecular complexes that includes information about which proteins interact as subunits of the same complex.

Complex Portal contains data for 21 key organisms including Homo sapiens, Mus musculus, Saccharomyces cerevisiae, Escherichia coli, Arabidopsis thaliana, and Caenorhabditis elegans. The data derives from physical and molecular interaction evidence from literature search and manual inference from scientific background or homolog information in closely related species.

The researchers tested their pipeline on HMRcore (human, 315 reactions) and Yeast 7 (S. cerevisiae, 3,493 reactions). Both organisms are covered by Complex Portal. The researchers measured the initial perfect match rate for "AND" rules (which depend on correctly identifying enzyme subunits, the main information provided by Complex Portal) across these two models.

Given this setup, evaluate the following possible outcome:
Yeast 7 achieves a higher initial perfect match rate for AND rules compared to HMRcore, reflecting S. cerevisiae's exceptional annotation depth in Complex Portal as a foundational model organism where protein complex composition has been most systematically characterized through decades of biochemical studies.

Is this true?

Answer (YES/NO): NO